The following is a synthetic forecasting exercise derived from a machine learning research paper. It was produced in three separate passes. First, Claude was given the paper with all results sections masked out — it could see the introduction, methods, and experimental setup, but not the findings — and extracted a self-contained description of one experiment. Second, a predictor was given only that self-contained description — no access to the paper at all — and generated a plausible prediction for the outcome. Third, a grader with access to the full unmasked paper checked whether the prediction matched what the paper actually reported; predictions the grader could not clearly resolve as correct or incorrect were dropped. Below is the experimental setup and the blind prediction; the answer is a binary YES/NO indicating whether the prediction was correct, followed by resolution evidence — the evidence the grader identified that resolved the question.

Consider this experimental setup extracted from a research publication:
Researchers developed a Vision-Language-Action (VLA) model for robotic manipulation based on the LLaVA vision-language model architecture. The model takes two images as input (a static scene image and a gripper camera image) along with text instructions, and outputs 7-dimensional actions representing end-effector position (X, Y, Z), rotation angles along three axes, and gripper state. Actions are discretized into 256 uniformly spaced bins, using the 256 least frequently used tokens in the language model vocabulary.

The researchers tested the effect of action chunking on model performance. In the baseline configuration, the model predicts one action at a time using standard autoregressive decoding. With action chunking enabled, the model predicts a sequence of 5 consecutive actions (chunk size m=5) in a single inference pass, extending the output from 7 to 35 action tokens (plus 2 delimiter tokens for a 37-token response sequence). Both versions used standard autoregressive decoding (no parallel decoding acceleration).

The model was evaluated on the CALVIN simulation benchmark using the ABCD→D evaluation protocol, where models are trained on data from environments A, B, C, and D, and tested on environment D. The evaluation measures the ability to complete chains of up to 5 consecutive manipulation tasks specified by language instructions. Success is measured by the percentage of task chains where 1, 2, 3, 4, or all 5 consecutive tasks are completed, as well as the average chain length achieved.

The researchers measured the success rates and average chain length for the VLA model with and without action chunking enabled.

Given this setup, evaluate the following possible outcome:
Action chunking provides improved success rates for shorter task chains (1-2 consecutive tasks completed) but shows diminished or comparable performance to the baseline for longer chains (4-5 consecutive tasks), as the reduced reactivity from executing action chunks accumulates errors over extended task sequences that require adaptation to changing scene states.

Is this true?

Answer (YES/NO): NO